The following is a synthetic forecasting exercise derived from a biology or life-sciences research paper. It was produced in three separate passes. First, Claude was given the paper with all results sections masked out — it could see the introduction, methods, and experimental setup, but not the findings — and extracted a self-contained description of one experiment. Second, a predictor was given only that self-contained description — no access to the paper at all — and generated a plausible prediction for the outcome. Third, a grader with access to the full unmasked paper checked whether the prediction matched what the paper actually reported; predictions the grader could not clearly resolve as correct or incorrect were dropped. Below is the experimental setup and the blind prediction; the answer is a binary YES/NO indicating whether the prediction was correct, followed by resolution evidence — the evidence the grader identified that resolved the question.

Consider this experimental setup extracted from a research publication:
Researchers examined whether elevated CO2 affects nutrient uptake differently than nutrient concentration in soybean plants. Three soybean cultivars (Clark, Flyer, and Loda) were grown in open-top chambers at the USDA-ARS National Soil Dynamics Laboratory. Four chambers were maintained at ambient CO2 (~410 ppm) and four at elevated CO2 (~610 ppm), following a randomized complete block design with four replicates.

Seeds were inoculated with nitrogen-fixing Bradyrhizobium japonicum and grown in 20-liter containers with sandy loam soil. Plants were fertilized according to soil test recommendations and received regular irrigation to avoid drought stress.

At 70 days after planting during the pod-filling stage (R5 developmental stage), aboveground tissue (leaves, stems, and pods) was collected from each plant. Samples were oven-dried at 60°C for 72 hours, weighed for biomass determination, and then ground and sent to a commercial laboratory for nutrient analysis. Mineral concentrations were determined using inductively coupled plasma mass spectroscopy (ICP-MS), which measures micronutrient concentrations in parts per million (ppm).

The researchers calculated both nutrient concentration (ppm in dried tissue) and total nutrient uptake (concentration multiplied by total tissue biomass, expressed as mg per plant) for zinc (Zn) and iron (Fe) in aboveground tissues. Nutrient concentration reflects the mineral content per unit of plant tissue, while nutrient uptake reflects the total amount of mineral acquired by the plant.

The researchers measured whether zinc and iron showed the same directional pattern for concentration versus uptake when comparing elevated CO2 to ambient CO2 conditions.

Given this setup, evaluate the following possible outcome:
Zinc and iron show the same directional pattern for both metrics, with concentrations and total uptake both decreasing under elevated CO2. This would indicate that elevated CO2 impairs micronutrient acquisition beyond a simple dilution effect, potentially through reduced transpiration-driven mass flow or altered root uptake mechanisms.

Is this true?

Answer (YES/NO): NO